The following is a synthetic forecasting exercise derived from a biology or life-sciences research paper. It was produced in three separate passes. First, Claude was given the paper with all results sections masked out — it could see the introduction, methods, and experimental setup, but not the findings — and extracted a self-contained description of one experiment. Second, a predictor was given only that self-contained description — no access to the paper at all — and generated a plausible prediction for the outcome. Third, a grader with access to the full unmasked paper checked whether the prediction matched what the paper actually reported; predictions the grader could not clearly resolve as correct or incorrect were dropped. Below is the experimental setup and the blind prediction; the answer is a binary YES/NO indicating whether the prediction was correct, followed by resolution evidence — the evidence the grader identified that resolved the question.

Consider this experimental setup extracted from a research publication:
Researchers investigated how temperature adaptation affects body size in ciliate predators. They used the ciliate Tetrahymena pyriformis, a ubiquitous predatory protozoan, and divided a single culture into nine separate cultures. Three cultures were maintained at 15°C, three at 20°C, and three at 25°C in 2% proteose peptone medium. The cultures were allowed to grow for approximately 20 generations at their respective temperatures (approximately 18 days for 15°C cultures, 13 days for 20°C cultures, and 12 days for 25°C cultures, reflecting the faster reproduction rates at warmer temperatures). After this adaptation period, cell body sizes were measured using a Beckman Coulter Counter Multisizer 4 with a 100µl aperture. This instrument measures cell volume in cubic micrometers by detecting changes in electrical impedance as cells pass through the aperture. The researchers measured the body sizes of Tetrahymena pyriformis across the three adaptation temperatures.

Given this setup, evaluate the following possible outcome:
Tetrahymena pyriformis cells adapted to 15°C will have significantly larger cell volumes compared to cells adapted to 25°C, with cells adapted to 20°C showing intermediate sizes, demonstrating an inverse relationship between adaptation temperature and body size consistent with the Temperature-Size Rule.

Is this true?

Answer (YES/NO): YES